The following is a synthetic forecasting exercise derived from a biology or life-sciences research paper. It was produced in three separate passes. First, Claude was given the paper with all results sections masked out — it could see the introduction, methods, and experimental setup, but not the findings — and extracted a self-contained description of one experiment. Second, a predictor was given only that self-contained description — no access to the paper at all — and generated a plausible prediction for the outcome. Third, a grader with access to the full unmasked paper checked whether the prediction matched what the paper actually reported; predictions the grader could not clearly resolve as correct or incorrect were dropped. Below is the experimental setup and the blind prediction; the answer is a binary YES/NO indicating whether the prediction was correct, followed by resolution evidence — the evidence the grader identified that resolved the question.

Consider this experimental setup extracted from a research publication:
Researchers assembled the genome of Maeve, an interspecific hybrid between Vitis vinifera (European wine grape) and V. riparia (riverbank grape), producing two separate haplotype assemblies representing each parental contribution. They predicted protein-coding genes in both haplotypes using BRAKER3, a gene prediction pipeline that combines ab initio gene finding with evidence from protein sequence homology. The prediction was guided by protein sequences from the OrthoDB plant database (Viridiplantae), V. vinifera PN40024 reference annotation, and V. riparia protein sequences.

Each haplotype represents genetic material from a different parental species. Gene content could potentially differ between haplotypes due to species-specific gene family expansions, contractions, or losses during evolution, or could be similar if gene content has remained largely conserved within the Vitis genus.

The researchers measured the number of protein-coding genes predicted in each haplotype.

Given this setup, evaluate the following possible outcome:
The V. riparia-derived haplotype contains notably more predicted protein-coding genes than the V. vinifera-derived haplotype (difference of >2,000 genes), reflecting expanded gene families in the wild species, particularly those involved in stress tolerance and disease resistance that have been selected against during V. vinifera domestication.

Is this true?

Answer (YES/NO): YES